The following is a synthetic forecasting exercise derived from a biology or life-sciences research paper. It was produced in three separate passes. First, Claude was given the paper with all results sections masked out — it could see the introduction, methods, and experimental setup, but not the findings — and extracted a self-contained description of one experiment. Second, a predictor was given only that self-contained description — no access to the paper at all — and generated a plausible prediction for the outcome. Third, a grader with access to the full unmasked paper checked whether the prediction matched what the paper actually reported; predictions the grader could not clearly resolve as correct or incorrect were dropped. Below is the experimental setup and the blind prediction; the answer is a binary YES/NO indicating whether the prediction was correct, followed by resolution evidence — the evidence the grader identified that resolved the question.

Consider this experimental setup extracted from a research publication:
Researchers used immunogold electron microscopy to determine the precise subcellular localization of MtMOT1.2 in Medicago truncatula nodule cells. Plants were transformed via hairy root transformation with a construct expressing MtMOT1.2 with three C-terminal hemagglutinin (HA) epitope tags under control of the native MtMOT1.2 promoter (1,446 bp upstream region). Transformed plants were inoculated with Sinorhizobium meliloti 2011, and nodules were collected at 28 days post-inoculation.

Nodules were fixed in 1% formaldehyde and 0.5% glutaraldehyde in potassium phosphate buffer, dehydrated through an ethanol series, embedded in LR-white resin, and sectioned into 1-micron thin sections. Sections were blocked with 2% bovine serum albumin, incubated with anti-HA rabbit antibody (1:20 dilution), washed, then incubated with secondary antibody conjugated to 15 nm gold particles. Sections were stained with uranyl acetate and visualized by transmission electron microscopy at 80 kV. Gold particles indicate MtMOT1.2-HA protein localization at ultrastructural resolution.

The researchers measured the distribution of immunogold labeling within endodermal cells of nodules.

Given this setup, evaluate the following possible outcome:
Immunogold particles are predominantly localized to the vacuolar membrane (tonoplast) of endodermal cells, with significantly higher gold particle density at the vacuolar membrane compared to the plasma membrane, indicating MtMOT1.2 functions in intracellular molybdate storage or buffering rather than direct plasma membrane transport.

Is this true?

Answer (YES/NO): NO